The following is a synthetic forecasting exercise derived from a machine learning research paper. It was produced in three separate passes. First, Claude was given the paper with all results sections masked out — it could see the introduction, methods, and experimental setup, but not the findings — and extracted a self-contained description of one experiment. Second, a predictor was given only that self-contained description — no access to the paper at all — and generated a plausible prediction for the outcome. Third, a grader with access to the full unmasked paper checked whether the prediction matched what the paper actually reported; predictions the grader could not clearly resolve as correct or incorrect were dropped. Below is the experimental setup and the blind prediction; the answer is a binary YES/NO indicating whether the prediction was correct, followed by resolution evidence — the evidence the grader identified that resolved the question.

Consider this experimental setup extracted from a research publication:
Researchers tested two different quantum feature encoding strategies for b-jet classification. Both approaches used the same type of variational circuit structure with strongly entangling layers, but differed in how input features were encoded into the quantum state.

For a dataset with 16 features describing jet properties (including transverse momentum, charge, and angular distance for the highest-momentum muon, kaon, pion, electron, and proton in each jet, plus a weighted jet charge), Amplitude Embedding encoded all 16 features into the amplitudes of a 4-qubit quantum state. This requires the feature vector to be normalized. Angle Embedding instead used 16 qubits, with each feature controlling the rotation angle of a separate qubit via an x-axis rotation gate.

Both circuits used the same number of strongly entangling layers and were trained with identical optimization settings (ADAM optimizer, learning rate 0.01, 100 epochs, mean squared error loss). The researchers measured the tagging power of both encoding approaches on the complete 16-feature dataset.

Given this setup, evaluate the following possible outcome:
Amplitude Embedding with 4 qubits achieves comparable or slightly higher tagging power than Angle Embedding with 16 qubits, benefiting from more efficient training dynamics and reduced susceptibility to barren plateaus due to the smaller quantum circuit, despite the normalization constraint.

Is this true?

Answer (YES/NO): NO